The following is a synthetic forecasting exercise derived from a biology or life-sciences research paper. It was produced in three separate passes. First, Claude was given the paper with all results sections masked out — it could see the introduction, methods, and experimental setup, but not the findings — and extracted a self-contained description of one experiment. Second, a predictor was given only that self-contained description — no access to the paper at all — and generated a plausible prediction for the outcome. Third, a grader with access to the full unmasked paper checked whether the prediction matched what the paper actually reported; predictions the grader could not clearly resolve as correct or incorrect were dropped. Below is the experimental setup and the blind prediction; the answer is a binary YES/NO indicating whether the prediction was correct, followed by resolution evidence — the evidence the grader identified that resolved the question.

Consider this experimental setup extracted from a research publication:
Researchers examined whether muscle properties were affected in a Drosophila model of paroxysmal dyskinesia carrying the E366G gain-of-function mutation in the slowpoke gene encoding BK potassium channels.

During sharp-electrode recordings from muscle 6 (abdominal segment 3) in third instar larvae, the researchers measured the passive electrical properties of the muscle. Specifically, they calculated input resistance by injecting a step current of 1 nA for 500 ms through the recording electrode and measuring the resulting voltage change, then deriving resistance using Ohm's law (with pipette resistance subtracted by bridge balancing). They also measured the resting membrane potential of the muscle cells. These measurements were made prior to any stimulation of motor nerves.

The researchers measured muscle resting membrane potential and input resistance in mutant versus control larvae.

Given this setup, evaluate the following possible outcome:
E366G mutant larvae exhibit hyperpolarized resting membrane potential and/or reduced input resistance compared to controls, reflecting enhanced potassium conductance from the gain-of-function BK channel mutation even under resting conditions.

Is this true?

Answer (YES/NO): NO